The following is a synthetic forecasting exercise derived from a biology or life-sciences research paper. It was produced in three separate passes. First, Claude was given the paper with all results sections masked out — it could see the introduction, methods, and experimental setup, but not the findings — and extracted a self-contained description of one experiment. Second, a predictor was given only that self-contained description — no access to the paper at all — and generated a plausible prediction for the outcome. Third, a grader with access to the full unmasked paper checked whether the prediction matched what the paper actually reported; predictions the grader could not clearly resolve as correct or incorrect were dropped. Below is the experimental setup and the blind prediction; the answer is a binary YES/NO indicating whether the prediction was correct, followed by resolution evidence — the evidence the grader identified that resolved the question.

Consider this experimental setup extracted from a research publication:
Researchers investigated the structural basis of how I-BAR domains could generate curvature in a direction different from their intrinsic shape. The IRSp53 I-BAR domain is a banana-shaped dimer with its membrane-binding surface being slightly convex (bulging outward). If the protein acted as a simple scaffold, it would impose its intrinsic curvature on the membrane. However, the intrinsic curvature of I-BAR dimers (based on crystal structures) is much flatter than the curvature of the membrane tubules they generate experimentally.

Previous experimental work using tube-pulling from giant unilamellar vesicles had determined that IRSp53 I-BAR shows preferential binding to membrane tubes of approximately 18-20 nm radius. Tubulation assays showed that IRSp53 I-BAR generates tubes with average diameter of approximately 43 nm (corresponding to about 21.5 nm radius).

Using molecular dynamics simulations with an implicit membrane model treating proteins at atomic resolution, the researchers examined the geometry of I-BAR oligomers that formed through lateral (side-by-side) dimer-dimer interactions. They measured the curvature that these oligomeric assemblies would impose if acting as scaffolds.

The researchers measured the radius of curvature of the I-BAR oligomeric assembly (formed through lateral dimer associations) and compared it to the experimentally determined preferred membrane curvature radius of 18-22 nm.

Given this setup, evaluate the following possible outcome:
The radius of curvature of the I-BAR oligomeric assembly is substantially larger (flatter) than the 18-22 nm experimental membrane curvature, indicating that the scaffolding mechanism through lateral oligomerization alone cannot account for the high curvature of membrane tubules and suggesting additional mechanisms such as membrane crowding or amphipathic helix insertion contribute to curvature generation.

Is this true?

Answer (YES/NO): NO